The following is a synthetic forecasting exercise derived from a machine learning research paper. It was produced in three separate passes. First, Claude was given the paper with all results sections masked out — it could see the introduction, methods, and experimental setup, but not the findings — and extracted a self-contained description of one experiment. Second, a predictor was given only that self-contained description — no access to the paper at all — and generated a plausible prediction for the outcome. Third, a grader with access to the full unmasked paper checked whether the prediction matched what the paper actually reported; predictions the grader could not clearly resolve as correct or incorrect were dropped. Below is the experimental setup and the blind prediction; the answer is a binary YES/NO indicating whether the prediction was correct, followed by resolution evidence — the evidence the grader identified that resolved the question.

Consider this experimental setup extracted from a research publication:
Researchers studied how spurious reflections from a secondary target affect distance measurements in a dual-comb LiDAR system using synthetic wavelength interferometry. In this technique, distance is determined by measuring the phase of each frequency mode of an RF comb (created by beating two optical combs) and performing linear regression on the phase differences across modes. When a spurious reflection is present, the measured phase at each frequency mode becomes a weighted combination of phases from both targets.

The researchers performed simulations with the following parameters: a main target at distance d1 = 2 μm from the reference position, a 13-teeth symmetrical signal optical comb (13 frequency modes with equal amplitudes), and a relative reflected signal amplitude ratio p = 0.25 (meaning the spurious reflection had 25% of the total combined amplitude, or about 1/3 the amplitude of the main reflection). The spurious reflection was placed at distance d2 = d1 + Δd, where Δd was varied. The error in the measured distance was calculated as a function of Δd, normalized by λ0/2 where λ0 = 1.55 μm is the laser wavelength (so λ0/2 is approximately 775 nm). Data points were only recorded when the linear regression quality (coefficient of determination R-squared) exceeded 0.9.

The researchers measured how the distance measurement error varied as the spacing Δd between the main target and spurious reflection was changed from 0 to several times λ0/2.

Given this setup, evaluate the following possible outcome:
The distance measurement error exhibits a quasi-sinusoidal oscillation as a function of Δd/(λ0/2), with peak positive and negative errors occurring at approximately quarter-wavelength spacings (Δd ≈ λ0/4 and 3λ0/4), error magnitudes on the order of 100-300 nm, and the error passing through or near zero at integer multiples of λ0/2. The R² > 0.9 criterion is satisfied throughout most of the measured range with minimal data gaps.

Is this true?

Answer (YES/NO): NO